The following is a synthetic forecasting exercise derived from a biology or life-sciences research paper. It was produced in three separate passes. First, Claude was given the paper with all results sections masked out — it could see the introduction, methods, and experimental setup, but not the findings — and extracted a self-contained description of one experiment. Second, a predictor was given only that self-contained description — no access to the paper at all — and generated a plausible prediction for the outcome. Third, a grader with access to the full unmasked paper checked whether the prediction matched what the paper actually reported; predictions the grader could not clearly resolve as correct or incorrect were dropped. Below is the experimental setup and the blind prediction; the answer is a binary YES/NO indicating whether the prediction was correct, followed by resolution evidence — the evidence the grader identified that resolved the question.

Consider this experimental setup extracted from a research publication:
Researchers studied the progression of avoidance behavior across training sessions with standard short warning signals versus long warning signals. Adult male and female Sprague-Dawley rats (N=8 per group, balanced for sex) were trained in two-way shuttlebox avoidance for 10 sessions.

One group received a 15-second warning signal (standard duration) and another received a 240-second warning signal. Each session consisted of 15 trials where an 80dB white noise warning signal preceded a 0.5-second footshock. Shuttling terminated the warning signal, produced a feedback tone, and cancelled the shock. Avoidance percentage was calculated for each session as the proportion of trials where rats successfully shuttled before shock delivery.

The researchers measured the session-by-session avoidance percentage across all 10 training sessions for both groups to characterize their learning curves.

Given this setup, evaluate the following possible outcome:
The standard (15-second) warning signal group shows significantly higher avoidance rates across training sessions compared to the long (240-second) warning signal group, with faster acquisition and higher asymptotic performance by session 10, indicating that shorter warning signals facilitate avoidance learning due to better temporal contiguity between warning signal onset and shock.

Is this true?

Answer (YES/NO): NO